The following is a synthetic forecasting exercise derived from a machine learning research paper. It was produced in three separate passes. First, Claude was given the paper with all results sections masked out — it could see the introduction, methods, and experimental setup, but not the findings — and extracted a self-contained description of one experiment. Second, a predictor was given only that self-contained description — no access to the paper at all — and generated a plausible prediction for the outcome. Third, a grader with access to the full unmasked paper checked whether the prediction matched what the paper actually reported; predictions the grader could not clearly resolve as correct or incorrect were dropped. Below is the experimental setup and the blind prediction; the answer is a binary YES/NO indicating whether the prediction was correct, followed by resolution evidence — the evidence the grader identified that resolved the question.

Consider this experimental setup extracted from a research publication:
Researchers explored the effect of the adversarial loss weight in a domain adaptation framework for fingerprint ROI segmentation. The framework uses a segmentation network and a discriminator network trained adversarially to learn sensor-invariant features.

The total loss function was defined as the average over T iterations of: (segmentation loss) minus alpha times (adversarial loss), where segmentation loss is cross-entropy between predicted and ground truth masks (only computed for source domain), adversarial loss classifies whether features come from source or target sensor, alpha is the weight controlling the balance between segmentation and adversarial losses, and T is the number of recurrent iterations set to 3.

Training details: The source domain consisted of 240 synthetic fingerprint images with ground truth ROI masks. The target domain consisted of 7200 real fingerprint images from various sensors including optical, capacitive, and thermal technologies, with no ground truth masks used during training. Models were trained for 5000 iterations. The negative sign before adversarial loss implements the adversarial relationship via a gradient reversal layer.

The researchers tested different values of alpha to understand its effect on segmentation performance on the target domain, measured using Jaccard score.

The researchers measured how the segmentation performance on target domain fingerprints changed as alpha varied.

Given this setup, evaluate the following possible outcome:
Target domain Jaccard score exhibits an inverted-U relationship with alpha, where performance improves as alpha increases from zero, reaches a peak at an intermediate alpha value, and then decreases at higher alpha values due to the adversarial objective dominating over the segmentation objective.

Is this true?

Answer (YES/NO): YES